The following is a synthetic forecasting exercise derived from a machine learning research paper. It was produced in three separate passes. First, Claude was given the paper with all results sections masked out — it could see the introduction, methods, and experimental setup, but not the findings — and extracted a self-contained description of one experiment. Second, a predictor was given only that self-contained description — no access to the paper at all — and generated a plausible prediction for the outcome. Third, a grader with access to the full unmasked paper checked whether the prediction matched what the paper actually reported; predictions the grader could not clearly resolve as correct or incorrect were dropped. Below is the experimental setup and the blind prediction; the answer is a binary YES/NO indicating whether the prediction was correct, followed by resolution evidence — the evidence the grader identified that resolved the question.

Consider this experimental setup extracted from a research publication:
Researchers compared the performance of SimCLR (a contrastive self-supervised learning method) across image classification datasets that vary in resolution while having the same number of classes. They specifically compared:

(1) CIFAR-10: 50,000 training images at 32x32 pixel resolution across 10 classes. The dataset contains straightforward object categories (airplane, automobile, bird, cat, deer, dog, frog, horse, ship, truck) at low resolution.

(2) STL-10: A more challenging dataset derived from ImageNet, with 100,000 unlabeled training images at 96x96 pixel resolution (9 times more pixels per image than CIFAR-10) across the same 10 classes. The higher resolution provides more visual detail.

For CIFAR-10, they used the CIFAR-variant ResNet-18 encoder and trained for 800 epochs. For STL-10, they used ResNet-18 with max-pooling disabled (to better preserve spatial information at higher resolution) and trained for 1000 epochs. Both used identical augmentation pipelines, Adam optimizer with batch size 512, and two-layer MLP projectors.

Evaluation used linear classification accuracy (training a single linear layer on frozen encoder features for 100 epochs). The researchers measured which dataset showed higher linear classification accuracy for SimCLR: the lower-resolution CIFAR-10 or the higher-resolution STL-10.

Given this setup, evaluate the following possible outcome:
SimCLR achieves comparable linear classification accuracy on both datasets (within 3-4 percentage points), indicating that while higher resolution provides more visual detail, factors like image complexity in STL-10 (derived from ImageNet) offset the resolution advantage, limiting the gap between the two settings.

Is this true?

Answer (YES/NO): YES